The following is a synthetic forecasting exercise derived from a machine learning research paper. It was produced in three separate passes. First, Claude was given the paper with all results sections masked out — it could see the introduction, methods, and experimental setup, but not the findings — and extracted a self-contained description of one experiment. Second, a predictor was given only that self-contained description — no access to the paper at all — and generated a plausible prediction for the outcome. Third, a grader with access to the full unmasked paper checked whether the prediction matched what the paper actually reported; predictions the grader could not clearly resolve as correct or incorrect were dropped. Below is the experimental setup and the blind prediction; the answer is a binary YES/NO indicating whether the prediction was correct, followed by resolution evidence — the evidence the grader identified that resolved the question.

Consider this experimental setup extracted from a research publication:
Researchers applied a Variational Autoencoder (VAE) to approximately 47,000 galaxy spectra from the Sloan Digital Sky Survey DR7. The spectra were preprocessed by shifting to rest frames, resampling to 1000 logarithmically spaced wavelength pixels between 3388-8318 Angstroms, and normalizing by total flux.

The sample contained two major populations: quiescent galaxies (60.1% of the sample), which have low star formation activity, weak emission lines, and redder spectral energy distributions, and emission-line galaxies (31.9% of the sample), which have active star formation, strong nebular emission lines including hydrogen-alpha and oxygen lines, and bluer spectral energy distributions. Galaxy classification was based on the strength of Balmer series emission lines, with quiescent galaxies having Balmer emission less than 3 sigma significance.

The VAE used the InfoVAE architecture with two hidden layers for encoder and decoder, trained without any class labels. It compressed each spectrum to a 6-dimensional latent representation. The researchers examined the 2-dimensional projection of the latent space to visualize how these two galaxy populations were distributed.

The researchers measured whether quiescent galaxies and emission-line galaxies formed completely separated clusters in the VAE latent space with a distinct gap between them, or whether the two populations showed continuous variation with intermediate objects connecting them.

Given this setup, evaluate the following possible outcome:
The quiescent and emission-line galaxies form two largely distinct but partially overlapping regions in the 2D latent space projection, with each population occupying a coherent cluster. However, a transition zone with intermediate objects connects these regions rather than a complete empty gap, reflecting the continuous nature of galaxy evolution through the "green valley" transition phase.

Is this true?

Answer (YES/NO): NO